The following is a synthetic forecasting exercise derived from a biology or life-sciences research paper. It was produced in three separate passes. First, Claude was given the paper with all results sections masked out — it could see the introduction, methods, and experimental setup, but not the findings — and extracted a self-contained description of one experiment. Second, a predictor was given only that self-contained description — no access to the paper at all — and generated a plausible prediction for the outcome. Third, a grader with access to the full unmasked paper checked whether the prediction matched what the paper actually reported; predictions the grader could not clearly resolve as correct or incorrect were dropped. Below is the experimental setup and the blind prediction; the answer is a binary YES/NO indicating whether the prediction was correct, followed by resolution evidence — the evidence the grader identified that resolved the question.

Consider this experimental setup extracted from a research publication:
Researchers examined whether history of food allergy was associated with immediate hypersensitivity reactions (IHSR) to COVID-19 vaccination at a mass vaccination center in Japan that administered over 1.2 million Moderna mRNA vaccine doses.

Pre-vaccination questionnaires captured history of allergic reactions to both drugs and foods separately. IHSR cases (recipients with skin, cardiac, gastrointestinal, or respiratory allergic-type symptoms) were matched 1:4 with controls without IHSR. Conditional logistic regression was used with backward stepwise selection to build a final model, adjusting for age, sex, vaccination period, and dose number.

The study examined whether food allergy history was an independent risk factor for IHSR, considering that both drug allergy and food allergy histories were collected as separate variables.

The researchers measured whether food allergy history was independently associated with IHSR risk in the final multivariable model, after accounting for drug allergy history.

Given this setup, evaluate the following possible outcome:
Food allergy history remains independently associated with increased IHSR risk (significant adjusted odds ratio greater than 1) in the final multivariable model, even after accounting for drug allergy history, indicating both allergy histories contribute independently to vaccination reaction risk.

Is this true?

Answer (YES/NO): YES